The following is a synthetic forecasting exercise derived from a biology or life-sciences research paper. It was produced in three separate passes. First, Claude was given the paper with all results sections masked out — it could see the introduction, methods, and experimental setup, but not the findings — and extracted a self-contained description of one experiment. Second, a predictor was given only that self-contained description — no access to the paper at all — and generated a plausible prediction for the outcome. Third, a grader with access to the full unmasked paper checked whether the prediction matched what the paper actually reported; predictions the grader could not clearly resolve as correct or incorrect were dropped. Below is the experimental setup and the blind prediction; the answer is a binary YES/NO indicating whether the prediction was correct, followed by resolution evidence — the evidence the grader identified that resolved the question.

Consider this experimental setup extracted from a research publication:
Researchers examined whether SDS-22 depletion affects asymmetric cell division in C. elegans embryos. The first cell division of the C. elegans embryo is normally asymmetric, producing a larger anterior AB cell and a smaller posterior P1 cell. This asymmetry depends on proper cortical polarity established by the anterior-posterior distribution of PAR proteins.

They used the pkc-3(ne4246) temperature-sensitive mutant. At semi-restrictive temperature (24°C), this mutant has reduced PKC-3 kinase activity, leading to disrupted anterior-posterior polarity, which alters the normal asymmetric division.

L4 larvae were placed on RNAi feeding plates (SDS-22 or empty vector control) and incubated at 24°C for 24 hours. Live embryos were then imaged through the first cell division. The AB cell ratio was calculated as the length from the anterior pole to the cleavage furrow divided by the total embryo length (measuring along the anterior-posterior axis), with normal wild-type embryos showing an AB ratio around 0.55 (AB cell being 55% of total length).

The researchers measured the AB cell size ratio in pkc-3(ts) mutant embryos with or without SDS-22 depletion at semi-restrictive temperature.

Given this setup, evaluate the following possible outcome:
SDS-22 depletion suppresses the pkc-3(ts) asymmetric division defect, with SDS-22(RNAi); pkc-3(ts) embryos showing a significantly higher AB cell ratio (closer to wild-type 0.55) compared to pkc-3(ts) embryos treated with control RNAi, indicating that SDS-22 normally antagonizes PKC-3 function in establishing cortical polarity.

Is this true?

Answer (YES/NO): YES